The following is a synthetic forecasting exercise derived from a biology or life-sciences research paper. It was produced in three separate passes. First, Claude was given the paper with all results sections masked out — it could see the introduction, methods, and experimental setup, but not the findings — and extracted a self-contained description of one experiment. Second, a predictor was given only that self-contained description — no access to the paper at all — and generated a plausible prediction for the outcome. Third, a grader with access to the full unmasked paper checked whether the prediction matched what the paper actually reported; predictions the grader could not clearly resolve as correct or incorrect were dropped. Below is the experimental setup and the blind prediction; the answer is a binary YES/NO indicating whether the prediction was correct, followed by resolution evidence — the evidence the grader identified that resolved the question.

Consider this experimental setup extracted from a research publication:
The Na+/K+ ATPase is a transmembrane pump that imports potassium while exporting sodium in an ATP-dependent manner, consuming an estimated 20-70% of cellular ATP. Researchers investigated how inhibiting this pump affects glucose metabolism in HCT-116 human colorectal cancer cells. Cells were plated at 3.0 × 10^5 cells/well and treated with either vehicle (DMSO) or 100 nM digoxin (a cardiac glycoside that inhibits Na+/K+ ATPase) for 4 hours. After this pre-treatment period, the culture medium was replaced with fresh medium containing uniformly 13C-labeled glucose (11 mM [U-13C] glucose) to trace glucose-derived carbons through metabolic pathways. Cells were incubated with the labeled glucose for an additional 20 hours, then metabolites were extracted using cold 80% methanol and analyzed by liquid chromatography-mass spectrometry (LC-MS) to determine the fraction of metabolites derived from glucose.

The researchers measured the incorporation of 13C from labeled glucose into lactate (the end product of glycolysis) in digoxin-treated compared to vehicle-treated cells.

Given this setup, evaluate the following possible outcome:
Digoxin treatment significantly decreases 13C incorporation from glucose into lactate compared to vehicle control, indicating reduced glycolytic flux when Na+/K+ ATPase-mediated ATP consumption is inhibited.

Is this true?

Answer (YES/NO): YES